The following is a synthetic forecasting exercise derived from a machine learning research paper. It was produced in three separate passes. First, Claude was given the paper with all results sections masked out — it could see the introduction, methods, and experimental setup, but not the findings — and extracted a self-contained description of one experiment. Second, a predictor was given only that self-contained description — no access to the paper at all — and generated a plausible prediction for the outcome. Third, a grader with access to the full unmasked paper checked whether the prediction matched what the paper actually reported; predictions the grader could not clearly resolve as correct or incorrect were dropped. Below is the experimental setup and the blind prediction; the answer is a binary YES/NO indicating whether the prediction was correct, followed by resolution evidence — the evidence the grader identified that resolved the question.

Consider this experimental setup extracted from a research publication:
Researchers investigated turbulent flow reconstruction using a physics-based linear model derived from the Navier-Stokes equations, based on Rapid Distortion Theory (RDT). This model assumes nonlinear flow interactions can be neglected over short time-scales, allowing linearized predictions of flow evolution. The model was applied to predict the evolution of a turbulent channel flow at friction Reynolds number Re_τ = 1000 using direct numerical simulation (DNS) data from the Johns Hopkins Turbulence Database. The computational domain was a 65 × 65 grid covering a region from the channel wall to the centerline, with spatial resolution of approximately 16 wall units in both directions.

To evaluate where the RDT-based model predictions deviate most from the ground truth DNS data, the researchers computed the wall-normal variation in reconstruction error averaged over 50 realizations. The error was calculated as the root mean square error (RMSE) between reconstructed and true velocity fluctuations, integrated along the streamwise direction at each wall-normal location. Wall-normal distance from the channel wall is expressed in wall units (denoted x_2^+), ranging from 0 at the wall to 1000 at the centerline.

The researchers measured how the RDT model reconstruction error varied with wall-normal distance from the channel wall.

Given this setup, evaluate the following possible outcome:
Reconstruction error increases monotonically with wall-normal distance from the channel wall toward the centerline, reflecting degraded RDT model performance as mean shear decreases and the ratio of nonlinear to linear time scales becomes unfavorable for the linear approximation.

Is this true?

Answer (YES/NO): NO